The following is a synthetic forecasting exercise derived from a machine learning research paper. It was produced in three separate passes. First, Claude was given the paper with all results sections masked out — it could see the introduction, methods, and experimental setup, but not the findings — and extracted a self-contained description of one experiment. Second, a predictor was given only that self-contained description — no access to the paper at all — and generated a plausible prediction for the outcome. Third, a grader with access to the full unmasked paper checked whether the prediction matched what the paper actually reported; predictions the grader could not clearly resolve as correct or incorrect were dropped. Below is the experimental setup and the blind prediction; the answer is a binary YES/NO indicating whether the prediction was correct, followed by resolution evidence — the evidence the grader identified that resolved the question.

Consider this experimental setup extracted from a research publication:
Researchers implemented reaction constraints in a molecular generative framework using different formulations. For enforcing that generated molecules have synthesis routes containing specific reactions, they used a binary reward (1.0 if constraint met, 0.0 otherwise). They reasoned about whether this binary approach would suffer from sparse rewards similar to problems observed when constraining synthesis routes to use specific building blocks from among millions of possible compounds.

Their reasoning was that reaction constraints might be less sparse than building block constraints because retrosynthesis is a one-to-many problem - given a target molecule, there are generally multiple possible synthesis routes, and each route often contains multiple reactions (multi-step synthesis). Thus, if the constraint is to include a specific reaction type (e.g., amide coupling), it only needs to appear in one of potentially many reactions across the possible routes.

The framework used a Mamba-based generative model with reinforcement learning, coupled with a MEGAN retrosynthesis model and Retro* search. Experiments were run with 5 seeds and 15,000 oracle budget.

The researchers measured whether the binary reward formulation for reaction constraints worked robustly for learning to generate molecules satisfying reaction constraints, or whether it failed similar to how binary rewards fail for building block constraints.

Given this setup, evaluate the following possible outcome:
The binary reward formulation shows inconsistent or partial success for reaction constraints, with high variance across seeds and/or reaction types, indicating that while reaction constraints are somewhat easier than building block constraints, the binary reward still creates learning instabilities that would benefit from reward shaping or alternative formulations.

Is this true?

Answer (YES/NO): NO